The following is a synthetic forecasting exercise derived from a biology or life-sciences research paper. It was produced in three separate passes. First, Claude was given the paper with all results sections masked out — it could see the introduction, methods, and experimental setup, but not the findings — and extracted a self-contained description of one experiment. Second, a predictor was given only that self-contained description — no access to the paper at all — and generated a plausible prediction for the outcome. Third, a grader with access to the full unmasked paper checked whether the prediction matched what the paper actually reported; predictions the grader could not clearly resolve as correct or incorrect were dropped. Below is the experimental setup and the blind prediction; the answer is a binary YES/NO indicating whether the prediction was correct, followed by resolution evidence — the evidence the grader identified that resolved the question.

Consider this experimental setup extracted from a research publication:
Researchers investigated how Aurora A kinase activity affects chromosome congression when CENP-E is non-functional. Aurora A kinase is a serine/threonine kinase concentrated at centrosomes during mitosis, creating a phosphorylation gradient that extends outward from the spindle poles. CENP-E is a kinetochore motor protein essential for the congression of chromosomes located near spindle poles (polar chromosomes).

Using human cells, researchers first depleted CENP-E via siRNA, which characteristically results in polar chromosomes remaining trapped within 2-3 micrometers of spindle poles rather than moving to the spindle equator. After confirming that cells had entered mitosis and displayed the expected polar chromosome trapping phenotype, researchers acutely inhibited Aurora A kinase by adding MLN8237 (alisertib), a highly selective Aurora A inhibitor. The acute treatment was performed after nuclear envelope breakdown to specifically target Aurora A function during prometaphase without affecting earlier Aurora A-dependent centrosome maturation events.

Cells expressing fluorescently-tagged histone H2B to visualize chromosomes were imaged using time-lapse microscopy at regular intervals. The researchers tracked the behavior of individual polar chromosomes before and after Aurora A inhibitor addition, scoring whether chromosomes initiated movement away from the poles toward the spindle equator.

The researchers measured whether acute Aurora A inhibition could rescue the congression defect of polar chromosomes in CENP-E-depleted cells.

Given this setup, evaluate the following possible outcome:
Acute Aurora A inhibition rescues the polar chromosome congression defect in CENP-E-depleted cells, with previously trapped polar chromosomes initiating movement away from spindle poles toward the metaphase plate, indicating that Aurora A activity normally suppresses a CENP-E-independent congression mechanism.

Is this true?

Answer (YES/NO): YES